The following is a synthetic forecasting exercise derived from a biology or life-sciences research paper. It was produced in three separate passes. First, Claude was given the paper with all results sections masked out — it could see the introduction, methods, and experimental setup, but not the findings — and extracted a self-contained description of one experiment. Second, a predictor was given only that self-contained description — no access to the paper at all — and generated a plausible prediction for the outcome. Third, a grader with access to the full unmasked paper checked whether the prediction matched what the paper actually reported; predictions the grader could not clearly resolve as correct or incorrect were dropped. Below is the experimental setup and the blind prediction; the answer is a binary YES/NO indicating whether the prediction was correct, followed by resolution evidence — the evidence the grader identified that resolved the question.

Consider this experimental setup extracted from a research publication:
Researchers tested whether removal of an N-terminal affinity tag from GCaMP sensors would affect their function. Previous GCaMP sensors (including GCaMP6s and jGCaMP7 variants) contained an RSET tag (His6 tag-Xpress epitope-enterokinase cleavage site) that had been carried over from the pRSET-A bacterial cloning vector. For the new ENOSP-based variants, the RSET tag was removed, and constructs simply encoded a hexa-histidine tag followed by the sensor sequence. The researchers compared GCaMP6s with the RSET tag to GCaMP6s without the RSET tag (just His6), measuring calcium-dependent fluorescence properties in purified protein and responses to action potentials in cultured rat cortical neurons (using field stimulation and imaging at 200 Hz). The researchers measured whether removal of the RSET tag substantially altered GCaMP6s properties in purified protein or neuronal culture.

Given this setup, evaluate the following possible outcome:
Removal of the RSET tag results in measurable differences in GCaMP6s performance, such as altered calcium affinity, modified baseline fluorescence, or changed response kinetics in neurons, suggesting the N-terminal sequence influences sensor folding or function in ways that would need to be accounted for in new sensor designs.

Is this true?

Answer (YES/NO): NO